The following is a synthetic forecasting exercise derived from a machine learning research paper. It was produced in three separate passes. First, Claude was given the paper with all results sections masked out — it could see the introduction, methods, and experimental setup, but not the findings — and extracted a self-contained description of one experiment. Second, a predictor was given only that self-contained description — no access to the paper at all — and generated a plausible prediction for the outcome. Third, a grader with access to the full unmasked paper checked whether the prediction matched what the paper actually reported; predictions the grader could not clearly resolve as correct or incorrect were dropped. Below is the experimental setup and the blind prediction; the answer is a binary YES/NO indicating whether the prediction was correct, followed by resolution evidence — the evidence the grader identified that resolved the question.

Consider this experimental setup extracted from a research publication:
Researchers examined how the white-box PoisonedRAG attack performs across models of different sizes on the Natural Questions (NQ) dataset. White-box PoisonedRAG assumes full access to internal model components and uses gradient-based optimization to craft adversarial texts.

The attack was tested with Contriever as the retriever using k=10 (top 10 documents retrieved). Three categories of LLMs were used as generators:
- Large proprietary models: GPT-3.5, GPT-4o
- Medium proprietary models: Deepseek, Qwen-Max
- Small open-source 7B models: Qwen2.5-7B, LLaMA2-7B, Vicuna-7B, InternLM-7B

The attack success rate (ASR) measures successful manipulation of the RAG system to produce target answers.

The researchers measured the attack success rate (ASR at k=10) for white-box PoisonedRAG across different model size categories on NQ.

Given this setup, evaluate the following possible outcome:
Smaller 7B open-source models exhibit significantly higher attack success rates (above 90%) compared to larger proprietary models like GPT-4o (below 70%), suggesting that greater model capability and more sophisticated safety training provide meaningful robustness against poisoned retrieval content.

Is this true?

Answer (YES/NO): NO